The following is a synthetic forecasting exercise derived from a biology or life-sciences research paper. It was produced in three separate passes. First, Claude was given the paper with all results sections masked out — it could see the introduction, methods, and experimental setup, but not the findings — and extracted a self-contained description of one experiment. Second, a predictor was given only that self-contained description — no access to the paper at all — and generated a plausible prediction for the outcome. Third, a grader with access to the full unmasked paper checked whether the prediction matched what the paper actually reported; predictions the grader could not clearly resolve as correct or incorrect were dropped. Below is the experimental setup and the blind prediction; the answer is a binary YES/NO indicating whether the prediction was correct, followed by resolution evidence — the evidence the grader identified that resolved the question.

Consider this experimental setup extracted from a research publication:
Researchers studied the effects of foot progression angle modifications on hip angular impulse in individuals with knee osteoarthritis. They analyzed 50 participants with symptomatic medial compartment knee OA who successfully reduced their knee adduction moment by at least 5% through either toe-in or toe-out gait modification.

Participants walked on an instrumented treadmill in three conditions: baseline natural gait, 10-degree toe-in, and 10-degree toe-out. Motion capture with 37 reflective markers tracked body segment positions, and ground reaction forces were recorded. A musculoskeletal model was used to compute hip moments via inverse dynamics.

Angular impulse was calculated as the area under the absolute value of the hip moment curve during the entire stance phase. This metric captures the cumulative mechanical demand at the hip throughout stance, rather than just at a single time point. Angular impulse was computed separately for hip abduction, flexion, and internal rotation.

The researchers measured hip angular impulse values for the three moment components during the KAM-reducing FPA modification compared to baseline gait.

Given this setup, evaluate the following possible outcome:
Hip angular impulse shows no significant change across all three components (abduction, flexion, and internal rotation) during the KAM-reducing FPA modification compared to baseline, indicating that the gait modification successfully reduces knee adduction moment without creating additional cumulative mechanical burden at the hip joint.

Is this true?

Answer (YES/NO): NO